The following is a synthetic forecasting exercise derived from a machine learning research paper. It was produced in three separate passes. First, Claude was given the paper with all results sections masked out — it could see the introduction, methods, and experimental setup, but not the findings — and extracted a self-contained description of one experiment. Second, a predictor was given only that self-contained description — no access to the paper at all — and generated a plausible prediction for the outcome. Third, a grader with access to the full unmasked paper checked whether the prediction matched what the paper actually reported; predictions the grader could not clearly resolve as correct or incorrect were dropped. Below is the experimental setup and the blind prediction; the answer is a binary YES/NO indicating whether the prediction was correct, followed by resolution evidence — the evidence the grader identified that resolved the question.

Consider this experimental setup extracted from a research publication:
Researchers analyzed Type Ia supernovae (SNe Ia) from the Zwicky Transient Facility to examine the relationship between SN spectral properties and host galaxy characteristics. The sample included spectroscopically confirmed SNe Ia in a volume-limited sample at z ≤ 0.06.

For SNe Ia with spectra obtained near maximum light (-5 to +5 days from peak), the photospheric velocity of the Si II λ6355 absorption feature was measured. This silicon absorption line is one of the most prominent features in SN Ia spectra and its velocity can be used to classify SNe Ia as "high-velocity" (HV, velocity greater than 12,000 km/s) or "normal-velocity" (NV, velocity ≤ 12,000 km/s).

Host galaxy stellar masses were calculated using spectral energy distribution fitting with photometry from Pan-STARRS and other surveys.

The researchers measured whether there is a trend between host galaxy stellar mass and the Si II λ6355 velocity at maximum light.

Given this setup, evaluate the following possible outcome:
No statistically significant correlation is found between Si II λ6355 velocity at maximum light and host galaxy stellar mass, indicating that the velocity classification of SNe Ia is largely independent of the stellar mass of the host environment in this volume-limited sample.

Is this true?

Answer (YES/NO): YES